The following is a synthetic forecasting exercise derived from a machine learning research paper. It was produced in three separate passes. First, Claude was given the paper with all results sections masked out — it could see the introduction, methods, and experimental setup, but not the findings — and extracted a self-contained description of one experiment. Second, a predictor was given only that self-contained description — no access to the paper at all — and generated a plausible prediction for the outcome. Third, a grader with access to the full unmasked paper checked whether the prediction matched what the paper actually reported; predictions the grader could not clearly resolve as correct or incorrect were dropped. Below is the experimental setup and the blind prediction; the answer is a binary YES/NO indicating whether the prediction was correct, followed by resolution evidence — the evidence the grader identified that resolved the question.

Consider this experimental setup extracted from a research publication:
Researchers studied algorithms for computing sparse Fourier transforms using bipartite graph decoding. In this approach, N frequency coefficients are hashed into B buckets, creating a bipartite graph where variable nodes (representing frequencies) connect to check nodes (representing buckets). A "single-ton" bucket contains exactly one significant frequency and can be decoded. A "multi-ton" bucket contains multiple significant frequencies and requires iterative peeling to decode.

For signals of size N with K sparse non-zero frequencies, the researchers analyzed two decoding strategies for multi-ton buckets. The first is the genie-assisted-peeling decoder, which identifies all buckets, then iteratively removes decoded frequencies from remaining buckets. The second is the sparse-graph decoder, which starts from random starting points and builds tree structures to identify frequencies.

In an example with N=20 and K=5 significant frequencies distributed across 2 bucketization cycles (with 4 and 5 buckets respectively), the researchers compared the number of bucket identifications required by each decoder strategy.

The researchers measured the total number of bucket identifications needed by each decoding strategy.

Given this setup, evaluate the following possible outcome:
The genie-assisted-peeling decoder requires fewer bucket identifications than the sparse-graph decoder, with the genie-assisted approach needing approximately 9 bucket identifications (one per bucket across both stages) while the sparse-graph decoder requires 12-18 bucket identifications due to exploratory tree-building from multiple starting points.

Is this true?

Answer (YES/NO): NO